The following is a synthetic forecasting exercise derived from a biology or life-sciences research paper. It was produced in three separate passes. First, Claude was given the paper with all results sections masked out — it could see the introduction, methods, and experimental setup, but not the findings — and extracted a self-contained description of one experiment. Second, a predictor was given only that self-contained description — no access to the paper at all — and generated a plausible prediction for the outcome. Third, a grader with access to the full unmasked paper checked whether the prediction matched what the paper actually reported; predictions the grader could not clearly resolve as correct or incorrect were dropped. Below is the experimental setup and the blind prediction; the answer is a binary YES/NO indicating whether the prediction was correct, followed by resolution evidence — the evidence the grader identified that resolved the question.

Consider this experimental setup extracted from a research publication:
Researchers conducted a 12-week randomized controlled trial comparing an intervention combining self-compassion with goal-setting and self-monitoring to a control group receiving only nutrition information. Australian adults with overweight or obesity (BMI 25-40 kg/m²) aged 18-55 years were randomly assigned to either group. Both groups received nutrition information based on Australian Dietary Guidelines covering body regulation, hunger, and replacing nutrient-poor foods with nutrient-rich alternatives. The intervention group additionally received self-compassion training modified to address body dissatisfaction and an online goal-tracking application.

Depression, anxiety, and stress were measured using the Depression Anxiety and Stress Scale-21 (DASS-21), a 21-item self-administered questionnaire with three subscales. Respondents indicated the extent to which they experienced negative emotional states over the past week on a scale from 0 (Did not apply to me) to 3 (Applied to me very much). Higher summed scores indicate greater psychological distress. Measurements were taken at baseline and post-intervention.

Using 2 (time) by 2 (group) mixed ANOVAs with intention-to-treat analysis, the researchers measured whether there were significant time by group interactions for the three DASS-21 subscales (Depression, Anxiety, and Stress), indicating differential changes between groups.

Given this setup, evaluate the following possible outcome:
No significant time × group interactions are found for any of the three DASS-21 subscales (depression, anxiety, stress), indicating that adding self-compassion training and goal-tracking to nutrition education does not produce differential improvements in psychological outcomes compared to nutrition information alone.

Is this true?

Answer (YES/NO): YES